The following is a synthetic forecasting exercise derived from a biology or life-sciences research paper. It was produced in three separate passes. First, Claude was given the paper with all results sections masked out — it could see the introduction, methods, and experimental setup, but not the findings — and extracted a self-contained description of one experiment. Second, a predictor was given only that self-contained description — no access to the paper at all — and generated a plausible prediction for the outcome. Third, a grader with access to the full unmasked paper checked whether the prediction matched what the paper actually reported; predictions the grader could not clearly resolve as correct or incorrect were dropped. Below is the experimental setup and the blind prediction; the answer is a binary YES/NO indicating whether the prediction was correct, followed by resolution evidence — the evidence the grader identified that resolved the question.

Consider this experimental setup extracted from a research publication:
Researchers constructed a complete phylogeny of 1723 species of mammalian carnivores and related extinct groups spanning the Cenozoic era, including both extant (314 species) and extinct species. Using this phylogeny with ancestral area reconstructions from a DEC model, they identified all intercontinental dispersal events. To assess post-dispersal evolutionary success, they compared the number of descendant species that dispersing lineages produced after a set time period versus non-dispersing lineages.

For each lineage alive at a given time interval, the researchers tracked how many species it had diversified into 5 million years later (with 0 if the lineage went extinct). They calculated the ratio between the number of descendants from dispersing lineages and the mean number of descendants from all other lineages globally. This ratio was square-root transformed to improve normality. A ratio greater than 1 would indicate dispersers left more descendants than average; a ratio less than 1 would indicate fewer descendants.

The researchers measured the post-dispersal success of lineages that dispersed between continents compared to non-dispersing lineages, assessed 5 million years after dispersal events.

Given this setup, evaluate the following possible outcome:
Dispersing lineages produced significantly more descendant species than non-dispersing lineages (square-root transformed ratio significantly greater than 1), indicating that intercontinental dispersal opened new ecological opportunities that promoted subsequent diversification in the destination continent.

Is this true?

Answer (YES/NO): YES